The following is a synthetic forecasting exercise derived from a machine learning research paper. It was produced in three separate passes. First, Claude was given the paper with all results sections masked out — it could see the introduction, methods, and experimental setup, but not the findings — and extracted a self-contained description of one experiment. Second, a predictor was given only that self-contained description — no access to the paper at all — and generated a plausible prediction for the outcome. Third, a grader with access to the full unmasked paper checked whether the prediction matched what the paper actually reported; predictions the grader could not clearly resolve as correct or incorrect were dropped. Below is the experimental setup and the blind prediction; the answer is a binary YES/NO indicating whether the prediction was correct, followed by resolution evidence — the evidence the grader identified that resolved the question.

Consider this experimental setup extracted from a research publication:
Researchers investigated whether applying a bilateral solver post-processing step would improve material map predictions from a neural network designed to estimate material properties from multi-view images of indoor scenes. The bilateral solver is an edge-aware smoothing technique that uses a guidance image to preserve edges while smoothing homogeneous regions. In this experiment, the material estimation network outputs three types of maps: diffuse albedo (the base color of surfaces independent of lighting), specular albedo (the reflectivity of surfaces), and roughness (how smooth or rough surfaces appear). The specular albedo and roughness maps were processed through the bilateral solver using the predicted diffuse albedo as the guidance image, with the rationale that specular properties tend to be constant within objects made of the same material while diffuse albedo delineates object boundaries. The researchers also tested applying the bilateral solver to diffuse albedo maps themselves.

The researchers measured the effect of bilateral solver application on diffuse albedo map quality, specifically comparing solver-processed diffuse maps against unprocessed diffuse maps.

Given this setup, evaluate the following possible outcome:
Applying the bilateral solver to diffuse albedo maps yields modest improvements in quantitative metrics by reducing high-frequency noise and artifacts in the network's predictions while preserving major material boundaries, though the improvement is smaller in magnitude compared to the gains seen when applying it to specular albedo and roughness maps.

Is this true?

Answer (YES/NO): NO